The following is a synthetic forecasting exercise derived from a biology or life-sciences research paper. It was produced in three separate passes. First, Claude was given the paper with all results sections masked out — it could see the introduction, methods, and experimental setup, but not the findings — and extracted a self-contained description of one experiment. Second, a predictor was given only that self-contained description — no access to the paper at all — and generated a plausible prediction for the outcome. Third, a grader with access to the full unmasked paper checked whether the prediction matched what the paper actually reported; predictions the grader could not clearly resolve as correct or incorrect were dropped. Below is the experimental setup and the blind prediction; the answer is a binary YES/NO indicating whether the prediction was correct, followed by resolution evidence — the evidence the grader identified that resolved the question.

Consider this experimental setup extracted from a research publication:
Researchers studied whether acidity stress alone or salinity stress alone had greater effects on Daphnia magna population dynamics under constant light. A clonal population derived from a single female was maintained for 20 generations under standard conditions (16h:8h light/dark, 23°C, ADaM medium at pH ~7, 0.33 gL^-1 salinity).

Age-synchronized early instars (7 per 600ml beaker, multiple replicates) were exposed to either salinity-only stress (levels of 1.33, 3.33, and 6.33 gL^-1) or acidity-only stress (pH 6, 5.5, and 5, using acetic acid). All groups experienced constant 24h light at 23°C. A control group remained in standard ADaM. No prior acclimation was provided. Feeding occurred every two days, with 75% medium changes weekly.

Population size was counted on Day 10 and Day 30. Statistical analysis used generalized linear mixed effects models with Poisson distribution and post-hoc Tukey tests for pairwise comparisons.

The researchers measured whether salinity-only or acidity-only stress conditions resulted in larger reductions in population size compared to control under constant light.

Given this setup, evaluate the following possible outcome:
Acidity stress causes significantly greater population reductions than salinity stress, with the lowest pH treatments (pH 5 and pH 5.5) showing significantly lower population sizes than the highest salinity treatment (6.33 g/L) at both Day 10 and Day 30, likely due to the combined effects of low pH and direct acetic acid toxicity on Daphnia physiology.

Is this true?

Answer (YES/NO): NO